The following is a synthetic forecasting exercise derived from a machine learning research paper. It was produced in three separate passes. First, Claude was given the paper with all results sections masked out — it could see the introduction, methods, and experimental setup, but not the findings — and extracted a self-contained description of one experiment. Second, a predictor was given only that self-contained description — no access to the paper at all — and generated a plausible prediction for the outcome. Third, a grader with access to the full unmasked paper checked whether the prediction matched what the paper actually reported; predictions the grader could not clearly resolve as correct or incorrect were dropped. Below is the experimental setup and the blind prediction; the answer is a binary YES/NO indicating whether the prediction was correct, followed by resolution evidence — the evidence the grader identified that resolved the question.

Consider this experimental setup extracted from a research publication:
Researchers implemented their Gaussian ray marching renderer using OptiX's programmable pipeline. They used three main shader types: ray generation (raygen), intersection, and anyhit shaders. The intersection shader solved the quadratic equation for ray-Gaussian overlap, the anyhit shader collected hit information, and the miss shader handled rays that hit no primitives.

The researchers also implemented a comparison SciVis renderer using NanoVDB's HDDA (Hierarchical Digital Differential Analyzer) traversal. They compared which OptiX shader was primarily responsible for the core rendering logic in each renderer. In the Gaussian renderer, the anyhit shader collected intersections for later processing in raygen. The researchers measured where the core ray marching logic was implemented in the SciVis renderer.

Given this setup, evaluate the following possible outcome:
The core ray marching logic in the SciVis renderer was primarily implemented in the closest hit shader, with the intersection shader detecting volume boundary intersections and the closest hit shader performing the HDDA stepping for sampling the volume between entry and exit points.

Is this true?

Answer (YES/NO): YES